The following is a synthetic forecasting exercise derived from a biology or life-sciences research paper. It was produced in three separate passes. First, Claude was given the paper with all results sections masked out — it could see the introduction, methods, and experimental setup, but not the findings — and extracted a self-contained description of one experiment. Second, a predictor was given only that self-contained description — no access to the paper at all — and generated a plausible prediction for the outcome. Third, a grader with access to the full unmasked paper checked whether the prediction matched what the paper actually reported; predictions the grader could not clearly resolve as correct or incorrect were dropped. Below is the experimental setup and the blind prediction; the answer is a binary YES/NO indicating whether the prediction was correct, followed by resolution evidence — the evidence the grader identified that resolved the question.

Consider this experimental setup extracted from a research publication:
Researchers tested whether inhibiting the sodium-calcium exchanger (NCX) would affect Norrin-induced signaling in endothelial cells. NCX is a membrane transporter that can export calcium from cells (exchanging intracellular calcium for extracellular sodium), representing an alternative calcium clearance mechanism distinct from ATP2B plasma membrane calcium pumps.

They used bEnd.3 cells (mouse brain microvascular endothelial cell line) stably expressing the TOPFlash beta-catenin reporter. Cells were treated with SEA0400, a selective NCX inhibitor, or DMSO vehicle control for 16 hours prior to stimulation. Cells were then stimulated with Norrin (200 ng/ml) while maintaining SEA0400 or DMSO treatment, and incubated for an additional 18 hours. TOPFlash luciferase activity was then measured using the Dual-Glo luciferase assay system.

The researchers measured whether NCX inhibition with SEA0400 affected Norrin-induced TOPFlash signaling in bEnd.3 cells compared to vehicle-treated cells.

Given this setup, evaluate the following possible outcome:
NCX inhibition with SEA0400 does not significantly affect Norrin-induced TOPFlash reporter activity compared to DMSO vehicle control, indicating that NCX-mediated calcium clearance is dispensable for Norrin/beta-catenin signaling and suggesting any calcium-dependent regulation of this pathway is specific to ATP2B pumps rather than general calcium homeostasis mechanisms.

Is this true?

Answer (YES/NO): NO